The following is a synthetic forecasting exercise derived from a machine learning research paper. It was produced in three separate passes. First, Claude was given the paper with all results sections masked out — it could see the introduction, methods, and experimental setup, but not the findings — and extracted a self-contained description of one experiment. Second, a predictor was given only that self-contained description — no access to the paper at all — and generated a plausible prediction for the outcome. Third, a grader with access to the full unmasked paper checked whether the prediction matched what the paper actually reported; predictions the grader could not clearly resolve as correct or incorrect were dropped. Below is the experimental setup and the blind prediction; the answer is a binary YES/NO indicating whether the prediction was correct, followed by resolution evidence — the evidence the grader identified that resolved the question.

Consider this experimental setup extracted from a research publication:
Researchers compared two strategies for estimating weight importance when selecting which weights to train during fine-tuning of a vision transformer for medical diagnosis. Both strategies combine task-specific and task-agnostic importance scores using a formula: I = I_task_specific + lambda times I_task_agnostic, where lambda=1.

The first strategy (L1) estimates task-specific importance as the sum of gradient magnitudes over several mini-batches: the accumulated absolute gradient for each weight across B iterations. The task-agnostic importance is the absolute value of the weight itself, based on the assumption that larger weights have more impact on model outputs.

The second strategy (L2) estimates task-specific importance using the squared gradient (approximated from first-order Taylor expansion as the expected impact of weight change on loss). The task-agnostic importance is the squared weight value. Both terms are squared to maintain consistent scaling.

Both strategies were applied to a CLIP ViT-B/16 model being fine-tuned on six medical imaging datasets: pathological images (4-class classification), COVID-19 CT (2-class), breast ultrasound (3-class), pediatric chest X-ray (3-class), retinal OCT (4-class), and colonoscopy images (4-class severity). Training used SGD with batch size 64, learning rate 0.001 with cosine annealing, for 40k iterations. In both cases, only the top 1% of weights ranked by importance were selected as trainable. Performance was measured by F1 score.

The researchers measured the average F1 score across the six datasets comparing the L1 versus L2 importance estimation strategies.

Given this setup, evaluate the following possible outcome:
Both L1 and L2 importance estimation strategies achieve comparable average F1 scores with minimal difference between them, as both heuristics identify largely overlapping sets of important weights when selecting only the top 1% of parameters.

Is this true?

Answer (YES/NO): NO